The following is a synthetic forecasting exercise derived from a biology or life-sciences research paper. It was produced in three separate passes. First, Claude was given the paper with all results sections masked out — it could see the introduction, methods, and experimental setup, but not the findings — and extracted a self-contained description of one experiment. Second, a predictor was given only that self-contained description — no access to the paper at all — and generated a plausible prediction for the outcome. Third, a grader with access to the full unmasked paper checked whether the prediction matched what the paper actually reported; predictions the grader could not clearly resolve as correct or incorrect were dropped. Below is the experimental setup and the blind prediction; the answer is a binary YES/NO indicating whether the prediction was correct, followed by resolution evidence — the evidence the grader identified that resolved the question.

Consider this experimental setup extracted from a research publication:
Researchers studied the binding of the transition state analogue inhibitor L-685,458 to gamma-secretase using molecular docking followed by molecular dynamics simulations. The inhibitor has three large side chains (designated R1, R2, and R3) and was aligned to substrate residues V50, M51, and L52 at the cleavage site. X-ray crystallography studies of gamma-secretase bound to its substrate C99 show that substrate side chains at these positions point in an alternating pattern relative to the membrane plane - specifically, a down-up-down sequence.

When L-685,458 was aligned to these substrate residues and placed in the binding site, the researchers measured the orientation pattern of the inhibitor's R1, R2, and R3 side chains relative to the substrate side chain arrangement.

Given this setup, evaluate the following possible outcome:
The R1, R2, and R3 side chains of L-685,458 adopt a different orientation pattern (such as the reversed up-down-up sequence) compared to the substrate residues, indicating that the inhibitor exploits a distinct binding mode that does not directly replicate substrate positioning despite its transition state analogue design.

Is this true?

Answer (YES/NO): NO